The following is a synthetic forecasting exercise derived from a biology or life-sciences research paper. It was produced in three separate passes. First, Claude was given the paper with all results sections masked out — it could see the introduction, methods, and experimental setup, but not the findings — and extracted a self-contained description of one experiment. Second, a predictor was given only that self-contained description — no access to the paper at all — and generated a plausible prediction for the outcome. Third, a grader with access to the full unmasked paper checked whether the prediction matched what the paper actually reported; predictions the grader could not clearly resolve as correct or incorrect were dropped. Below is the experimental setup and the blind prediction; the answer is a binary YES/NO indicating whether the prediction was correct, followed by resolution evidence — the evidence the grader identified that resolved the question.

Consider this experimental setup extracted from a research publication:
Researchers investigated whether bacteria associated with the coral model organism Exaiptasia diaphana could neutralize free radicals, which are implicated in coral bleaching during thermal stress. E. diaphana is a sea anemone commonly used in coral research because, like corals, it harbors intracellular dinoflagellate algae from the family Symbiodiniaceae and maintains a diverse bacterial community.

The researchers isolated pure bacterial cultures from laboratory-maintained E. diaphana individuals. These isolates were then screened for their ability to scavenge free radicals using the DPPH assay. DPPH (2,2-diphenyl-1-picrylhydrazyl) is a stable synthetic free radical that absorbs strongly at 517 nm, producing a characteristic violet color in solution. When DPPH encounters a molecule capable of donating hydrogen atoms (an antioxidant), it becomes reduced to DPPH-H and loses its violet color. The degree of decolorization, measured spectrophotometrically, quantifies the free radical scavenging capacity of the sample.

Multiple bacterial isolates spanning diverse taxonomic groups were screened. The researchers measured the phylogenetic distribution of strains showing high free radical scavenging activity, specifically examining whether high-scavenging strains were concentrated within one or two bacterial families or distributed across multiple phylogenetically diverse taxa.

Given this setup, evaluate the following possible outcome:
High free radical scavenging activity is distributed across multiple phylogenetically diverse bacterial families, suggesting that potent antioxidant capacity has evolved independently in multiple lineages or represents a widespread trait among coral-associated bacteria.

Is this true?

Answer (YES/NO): YES